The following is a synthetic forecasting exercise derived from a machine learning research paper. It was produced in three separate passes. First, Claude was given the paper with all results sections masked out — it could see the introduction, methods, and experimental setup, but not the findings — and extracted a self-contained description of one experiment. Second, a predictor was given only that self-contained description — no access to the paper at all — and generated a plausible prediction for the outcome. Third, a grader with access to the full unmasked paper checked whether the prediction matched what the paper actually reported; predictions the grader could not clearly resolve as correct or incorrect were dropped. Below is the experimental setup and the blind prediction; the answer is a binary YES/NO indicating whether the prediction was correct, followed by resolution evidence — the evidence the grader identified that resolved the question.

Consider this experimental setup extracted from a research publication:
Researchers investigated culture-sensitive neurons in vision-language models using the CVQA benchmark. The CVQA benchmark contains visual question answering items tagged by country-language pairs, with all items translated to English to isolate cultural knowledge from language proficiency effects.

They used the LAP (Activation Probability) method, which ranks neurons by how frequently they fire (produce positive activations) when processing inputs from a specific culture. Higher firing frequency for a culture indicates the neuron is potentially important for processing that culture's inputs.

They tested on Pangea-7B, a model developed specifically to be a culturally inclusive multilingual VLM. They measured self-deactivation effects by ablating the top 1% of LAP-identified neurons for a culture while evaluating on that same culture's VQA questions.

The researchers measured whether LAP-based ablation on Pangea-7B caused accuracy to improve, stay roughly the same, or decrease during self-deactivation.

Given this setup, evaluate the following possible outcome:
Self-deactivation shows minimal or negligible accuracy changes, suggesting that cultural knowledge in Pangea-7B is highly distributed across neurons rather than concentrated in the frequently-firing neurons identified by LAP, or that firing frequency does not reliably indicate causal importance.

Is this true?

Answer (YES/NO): NO